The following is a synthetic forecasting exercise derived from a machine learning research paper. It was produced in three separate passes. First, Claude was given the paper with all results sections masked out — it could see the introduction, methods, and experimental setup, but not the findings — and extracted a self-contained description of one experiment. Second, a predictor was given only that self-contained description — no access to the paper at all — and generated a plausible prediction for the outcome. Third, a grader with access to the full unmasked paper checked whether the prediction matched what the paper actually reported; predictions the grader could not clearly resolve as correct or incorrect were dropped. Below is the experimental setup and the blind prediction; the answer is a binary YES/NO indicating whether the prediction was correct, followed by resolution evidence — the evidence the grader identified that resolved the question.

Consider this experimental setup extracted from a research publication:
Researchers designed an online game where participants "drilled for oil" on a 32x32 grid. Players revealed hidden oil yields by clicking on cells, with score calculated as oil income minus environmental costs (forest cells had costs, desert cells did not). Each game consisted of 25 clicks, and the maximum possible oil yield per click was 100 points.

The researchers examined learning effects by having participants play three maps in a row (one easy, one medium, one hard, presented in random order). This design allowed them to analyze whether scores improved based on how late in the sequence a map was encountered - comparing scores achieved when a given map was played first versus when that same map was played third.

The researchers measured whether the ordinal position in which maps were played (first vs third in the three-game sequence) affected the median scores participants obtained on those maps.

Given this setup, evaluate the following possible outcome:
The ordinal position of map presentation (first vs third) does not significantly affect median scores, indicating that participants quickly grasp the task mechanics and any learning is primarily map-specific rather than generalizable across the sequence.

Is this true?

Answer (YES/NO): NO